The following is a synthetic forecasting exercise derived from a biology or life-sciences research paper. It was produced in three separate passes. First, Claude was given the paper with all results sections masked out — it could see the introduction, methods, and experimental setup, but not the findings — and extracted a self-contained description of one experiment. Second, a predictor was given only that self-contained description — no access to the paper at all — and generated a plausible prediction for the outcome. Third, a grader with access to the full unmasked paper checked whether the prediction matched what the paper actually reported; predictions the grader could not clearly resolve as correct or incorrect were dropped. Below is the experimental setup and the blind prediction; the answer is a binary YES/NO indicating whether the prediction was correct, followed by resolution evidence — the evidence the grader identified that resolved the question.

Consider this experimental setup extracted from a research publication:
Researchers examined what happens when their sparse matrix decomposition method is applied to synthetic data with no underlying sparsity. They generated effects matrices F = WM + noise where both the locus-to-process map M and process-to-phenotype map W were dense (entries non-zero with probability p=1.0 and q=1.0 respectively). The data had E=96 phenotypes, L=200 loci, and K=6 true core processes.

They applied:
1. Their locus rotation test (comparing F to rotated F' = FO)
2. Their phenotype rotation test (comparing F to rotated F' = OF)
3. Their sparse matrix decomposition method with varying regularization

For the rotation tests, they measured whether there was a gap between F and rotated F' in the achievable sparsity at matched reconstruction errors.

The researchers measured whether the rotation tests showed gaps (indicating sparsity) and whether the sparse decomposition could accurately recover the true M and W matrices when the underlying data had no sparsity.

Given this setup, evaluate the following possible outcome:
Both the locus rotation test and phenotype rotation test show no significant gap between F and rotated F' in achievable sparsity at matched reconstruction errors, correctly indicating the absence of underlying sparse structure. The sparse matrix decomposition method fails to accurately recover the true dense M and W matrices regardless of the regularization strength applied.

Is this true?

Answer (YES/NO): YES